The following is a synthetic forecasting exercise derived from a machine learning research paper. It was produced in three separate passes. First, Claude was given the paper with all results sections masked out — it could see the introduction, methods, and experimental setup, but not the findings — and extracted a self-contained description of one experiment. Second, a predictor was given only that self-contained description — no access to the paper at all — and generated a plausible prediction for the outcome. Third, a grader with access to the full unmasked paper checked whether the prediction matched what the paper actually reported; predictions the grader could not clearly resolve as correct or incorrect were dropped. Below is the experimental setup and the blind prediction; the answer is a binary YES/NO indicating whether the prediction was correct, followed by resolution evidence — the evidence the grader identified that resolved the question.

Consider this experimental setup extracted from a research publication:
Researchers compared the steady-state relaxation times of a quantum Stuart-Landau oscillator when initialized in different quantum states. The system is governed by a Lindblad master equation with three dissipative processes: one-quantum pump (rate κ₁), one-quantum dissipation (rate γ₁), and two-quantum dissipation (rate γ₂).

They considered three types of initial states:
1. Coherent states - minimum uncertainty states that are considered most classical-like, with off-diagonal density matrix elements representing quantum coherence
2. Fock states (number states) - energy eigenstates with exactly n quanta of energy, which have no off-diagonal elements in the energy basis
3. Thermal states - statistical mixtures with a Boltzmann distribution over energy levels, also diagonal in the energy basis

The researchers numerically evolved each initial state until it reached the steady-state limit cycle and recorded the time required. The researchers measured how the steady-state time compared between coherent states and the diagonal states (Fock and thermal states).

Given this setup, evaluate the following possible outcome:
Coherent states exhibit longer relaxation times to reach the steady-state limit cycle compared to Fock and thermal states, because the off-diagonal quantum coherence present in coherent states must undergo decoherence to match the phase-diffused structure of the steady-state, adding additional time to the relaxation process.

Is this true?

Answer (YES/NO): YES